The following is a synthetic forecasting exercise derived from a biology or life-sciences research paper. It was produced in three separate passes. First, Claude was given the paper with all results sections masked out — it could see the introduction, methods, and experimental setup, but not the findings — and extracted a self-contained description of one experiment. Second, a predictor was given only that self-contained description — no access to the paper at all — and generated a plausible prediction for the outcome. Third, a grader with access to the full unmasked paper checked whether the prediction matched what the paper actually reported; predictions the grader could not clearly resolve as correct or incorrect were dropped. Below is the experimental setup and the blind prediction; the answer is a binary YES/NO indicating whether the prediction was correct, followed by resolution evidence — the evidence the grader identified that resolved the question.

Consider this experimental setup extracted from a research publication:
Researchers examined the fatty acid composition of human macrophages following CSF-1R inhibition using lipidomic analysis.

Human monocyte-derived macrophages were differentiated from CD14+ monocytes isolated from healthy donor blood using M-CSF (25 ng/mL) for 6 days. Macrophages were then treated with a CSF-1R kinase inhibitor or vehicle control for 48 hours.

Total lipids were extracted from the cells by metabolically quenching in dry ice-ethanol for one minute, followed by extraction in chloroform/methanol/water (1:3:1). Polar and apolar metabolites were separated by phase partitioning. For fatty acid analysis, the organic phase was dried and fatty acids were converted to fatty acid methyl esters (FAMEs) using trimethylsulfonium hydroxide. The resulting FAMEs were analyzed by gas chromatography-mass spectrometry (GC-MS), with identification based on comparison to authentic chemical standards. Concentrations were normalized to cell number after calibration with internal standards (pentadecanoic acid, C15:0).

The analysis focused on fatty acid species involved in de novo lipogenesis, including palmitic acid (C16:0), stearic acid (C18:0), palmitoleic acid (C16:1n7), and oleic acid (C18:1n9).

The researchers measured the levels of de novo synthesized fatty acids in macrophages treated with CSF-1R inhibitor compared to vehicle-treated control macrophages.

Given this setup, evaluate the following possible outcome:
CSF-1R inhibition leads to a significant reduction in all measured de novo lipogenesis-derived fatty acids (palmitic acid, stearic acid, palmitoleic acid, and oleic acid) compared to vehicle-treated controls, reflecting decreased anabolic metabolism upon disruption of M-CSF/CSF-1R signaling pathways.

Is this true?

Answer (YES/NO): YES